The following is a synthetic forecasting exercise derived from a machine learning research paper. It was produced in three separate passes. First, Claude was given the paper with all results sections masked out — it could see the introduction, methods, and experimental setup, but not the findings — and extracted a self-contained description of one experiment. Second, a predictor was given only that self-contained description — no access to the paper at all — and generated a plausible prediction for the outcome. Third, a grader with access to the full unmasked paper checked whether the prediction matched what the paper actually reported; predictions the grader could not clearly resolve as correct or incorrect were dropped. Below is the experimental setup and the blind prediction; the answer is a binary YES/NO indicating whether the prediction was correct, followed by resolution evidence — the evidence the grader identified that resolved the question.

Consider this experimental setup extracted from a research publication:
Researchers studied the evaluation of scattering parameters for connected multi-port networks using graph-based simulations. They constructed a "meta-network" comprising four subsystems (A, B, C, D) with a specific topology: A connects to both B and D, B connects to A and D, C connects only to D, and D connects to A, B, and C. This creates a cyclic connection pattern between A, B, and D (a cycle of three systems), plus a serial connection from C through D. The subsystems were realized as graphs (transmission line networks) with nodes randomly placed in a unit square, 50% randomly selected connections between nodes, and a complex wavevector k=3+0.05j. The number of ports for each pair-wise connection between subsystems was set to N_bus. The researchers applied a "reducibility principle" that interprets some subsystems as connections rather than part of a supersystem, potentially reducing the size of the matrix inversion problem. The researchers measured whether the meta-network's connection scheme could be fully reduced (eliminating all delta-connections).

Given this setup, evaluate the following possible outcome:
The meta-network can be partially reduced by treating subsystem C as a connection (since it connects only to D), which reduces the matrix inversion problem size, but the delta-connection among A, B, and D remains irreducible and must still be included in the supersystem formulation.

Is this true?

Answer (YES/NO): NO